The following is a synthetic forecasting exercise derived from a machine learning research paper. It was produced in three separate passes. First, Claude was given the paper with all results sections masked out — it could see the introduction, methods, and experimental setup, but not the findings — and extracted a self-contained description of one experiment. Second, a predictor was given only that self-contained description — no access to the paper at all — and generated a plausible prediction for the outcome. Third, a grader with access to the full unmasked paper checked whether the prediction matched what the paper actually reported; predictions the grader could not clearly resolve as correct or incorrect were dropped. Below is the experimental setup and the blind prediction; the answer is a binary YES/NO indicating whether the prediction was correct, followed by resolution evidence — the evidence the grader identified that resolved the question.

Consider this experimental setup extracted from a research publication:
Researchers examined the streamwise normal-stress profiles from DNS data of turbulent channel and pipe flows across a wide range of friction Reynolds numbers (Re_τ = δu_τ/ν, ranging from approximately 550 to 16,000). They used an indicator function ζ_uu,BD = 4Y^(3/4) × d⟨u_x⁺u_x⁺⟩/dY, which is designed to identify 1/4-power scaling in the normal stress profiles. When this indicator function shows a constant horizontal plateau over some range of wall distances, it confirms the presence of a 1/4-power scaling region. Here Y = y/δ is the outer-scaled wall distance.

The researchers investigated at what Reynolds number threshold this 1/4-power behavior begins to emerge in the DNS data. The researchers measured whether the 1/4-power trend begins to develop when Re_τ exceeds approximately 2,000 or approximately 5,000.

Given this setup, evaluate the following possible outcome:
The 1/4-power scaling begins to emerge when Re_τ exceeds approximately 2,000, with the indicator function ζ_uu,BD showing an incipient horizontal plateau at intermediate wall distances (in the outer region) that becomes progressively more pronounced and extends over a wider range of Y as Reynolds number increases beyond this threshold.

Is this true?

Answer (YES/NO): YES